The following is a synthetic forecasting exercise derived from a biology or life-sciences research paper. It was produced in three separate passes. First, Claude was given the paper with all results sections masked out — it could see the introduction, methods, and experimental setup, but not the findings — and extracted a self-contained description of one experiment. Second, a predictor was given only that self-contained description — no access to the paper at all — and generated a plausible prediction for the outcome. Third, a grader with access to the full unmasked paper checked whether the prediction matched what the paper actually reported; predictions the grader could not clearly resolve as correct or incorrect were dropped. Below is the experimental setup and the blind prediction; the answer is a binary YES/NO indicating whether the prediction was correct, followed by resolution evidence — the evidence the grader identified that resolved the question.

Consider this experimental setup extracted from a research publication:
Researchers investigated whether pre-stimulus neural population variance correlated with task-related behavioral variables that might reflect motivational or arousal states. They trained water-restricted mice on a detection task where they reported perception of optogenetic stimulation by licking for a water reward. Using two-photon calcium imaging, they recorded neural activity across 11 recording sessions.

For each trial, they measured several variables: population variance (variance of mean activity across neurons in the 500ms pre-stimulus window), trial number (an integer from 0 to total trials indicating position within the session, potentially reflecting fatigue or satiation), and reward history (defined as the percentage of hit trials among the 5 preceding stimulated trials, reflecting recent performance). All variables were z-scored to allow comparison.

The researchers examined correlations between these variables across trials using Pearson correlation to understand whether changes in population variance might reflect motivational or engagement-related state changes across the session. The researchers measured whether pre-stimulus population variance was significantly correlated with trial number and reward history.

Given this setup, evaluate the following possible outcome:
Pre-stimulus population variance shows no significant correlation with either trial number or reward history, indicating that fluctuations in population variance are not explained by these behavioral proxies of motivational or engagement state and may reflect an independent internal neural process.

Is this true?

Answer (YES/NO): NO